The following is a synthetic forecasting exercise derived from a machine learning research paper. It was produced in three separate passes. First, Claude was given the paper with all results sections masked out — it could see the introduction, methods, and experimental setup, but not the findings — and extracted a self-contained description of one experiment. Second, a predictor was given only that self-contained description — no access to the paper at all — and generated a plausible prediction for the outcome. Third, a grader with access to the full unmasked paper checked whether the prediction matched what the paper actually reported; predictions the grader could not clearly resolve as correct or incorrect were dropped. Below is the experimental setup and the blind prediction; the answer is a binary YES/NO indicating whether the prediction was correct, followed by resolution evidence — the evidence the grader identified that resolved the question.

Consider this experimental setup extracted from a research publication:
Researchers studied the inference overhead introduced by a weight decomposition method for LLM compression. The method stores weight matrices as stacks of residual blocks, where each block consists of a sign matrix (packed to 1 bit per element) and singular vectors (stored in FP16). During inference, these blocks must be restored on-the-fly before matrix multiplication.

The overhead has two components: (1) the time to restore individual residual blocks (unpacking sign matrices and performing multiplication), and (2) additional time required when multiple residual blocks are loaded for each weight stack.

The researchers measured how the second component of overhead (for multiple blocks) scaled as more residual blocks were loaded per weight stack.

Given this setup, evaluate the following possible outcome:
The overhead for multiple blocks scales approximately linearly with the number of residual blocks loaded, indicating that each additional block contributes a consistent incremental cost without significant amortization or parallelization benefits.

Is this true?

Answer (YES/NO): YES